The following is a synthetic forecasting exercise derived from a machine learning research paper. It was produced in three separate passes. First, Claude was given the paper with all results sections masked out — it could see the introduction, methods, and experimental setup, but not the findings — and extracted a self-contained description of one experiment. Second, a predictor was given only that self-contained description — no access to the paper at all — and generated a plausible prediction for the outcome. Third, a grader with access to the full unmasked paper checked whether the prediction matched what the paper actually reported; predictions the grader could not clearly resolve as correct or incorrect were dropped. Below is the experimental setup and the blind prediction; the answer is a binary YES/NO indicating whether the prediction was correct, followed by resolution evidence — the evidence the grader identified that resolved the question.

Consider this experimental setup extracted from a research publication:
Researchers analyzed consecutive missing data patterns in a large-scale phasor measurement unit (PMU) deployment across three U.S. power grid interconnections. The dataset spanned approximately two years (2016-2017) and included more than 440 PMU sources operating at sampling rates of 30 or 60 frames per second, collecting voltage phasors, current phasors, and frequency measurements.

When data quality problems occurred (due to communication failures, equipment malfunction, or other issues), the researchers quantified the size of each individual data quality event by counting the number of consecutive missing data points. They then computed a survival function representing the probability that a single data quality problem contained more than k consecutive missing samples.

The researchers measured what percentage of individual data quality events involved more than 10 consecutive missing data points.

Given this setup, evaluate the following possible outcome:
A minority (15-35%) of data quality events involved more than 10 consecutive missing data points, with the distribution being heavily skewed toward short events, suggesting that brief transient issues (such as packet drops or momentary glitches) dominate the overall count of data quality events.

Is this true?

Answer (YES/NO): NO